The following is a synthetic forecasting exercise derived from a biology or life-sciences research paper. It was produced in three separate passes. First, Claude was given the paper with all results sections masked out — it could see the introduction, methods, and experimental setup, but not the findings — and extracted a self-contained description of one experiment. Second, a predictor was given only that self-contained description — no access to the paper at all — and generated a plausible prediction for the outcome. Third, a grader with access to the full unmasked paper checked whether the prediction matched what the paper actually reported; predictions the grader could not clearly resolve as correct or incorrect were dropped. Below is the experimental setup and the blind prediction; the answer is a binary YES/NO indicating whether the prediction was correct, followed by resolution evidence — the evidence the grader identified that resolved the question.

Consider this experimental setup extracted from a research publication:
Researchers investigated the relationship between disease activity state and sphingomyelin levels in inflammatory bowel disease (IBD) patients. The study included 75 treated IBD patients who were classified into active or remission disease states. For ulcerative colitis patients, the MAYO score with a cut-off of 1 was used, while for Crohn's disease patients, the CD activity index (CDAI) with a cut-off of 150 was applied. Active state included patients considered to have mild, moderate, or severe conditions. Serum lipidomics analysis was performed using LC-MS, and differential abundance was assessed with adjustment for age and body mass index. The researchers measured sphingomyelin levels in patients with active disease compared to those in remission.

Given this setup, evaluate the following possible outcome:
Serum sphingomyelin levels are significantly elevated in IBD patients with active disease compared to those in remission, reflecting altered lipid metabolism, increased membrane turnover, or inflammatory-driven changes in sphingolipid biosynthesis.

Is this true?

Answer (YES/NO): NO